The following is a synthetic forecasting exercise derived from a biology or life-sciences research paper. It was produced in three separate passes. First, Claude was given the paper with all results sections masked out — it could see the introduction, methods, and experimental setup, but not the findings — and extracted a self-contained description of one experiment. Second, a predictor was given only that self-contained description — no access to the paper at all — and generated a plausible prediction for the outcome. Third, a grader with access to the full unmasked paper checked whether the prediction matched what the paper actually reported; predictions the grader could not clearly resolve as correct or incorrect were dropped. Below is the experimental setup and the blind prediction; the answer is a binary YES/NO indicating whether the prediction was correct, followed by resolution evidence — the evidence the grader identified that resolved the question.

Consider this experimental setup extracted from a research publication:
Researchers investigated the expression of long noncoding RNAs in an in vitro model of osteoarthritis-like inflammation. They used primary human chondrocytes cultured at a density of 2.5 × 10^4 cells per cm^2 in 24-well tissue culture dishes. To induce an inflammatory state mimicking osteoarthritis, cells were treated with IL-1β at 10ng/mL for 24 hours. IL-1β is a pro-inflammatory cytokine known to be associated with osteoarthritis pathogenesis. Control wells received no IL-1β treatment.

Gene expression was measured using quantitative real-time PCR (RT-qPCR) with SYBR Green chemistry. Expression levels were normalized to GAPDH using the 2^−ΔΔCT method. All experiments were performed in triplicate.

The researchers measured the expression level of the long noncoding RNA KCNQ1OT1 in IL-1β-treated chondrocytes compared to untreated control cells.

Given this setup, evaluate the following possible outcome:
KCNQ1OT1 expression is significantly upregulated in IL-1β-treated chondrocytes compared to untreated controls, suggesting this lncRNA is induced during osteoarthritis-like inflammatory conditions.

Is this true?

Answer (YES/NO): YES